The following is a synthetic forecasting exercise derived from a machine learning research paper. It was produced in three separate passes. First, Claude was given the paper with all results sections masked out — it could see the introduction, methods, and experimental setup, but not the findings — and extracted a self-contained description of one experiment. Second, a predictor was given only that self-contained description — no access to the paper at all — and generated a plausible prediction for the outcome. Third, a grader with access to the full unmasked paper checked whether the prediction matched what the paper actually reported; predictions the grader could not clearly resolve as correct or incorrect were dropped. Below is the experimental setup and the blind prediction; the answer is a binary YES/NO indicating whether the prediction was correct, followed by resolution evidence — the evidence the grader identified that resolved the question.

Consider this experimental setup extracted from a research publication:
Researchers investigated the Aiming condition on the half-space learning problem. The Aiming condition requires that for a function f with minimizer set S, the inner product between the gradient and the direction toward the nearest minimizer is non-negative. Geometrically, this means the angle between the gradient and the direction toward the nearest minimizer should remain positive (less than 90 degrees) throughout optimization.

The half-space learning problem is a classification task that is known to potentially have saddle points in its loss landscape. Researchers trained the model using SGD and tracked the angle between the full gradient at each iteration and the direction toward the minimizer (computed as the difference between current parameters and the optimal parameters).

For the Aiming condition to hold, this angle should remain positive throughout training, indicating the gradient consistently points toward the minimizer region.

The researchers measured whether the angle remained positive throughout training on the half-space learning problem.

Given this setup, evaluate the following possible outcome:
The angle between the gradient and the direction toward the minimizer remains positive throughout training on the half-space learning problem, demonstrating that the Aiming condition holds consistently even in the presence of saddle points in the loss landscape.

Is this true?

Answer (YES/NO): NO